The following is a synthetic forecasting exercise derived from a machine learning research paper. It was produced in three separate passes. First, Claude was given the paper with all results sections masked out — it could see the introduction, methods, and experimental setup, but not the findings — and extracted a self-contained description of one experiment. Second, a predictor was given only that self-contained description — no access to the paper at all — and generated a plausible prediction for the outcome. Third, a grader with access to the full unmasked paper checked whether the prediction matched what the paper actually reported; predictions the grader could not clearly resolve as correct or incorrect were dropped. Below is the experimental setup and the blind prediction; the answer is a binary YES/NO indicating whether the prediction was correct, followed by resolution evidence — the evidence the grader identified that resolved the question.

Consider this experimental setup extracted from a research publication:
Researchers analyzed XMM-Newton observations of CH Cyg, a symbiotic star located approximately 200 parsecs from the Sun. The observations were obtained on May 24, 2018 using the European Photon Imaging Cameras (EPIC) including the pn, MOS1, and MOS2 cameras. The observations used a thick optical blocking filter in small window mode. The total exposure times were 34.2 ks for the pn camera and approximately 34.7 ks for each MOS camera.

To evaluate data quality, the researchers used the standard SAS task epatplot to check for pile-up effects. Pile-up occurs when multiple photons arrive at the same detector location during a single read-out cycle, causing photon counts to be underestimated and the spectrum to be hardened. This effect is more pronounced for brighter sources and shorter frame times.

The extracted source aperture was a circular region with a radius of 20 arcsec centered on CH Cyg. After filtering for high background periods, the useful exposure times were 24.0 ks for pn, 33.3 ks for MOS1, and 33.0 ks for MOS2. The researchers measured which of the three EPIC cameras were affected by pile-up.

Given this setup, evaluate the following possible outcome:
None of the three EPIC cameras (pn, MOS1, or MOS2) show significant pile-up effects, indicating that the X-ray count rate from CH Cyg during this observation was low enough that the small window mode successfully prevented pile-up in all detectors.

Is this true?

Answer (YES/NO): NO